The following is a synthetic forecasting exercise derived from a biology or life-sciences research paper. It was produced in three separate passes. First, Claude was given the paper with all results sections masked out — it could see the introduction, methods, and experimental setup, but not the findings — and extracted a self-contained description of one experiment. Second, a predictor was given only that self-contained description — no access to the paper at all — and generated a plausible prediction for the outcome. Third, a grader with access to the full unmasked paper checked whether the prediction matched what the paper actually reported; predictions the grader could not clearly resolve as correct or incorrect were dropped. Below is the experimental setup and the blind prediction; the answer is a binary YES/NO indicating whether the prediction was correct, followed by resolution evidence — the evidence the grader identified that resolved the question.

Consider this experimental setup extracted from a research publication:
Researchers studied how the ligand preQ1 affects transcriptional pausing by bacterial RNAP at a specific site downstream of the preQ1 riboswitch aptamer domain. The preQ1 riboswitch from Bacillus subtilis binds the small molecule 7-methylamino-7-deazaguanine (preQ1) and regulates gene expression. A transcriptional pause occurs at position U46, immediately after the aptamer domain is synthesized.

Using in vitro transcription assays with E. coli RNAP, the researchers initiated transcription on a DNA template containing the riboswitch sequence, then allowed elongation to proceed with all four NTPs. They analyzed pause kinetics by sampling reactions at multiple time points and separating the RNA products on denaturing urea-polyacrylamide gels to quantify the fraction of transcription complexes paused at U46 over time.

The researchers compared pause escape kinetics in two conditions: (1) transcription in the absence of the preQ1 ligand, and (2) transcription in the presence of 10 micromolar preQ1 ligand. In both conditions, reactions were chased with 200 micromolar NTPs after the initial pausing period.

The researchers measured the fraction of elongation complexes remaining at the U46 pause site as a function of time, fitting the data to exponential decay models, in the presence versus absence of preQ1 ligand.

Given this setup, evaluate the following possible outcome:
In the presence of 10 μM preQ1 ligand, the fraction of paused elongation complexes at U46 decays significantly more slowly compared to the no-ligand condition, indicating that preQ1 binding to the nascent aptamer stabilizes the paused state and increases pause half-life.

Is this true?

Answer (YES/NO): NO